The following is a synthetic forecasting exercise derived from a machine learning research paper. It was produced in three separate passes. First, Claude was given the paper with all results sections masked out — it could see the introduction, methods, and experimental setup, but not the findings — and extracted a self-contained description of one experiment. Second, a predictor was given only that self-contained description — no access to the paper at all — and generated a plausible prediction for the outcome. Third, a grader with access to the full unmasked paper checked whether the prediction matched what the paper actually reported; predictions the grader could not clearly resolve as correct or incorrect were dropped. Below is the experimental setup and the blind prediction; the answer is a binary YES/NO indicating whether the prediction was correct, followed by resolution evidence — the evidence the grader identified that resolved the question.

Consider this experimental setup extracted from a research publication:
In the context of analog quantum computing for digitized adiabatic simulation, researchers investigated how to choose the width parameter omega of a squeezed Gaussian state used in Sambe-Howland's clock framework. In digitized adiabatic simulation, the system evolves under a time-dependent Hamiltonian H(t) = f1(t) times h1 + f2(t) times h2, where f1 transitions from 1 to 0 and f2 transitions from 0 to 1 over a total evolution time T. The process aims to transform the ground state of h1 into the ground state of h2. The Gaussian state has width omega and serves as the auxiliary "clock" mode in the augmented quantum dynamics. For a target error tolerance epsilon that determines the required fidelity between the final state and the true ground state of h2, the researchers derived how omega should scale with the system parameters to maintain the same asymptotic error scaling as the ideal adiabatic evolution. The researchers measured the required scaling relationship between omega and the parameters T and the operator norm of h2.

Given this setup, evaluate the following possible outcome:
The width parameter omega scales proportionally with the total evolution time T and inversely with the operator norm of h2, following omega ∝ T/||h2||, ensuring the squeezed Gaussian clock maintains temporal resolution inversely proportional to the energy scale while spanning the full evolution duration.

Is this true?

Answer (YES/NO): NO